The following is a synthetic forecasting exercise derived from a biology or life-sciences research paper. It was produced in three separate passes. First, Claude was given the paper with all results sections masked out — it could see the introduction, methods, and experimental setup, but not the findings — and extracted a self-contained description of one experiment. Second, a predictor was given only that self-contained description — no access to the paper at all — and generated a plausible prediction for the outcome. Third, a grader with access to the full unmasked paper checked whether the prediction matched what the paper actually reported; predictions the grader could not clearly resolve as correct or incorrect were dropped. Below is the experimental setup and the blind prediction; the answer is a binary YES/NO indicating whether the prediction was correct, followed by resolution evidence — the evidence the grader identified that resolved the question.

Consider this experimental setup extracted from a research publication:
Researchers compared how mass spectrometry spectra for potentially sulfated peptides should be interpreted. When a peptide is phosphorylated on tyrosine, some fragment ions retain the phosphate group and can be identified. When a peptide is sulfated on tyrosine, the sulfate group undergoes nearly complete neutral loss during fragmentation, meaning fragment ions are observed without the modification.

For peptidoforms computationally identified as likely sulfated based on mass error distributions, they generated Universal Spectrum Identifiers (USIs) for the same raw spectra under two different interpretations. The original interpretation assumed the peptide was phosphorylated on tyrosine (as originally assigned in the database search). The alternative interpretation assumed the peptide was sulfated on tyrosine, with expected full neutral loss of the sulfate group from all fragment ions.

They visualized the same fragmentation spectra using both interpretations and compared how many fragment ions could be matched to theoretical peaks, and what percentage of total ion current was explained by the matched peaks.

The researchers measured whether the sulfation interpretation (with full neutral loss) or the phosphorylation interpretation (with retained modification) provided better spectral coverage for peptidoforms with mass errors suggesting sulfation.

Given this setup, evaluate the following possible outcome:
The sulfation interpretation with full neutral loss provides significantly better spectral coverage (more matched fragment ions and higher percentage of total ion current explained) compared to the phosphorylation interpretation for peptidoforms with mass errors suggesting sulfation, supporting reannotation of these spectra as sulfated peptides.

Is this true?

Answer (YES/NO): YES